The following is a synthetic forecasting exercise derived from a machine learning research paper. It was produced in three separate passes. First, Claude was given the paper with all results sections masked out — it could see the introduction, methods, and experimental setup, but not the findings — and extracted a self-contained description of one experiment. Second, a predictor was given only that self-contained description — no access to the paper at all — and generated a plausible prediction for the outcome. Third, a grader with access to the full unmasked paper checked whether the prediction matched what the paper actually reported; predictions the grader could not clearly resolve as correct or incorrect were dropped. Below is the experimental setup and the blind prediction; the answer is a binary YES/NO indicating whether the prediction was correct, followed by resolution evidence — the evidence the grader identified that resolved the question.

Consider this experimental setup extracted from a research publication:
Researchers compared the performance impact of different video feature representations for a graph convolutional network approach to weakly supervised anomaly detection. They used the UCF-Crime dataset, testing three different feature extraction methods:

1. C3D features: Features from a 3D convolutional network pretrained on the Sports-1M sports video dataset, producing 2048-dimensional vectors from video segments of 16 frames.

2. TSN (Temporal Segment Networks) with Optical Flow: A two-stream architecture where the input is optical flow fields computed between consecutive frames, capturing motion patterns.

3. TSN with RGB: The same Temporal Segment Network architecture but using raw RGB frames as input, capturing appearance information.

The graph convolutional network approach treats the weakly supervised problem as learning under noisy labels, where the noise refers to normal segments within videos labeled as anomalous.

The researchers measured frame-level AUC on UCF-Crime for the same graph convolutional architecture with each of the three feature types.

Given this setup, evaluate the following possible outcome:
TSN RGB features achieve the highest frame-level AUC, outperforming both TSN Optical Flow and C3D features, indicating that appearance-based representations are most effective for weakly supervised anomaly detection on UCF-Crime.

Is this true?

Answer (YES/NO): YES